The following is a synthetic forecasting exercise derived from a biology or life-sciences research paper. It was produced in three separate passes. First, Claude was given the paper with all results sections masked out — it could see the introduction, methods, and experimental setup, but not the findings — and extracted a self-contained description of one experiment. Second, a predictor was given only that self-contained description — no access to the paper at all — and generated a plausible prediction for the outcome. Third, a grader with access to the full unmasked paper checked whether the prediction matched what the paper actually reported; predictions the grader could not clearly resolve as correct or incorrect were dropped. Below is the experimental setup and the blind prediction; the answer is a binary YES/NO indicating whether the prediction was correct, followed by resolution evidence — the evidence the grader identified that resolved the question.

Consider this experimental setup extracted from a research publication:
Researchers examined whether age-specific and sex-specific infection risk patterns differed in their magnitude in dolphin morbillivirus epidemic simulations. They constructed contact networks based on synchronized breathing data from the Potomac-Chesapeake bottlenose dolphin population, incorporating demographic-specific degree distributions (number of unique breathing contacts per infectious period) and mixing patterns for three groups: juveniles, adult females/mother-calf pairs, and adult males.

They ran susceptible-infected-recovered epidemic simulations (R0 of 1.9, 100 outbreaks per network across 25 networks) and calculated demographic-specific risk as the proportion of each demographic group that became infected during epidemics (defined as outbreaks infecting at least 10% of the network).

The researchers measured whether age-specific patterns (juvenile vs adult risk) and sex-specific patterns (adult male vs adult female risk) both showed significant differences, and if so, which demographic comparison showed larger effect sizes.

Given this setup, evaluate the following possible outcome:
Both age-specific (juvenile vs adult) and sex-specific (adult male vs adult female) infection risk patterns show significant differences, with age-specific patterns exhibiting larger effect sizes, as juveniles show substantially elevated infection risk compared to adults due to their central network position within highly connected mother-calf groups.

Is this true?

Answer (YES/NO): NO